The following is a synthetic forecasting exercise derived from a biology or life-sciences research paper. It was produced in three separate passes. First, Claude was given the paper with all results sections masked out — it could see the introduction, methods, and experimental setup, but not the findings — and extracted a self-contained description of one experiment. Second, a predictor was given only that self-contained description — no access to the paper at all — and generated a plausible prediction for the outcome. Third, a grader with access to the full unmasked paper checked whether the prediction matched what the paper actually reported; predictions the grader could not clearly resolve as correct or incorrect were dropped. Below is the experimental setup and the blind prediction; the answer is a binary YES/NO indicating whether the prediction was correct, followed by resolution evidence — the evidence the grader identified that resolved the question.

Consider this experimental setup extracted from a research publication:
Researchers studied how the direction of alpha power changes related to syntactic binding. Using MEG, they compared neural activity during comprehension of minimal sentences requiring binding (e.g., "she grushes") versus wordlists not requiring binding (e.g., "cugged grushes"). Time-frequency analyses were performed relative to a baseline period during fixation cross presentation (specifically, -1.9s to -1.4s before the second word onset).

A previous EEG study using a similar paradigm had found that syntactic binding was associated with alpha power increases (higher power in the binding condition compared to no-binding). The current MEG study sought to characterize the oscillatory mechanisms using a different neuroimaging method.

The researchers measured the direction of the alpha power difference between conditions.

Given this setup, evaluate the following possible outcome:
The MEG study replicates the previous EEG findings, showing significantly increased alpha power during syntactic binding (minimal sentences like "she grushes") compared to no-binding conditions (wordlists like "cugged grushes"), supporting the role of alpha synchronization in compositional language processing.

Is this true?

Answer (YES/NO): NO